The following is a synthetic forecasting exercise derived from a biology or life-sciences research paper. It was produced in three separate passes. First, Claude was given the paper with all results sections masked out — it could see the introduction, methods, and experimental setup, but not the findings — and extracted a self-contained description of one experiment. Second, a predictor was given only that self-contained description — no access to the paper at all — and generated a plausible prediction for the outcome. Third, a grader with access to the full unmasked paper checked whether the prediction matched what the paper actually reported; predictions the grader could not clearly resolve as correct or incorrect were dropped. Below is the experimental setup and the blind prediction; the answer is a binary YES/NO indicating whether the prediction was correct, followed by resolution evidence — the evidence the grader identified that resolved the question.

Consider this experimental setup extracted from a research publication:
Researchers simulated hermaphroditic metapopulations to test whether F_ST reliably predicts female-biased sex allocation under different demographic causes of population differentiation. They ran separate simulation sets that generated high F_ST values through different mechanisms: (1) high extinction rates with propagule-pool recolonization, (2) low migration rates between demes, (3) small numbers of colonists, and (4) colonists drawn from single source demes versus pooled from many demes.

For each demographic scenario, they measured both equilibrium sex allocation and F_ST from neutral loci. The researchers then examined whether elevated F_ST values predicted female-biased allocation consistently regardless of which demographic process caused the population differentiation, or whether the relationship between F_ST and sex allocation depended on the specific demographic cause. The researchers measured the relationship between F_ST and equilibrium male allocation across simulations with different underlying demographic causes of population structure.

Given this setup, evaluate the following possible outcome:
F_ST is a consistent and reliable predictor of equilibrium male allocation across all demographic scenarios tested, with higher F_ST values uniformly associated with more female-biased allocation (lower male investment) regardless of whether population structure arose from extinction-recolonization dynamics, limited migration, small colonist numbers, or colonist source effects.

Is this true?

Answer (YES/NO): YES